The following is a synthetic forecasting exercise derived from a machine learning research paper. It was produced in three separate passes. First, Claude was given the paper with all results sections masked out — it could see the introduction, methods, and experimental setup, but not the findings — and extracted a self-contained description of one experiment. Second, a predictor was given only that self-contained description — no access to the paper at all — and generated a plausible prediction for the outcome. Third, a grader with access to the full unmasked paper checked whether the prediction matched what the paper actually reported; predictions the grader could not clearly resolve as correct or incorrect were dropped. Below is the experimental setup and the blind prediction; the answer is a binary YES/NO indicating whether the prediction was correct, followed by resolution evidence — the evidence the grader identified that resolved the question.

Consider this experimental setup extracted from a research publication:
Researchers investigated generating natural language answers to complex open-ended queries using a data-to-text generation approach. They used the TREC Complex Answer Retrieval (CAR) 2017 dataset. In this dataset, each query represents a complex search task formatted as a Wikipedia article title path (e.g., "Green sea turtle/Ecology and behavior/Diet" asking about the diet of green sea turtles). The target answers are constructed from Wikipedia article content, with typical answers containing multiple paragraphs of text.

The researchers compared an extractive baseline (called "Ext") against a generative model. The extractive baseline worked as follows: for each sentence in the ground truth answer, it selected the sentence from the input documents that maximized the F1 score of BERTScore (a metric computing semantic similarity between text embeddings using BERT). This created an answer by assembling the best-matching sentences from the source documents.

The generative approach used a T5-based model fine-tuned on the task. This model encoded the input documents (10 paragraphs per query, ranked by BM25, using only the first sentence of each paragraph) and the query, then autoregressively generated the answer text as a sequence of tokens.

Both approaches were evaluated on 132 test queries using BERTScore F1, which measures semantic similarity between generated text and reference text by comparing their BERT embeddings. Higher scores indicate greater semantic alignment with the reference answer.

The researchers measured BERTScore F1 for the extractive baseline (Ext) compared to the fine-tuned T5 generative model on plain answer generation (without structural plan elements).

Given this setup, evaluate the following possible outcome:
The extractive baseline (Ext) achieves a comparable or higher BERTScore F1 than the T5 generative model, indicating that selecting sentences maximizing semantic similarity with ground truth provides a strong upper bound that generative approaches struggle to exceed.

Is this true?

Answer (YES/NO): YES